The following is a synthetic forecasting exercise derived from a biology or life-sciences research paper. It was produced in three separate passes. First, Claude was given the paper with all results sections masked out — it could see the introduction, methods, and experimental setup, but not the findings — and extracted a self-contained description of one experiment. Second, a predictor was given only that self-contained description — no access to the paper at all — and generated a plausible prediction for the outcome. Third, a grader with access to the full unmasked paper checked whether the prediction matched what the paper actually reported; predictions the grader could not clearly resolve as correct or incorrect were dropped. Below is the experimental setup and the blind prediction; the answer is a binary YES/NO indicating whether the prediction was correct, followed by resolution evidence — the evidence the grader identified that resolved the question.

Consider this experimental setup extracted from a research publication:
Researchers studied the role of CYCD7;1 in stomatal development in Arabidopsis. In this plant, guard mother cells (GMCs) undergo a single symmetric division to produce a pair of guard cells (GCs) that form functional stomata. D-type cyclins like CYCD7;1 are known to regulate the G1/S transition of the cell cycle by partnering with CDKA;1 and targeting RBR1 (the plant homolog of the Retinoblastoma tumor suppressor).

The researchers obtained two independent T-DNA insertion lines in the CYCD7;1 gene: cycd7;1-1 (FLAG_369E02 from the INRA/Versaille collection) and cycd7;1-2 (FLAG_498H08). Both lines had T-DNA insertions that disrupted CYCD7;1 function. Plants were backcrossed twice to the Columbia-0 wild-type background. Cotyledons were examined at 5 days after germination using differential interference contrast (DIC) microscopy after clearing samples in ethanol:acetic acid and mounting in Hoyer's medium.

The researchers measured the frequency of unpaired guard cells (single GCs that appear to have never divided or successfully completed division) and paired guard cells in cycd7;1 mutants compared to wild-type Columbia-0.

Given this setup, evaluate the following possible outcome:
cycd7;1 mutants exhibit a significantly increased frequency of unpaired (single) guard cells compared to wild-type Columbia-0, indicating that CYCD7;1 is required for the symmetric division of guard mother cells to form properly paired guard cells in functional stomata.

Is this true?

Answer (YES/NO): NO